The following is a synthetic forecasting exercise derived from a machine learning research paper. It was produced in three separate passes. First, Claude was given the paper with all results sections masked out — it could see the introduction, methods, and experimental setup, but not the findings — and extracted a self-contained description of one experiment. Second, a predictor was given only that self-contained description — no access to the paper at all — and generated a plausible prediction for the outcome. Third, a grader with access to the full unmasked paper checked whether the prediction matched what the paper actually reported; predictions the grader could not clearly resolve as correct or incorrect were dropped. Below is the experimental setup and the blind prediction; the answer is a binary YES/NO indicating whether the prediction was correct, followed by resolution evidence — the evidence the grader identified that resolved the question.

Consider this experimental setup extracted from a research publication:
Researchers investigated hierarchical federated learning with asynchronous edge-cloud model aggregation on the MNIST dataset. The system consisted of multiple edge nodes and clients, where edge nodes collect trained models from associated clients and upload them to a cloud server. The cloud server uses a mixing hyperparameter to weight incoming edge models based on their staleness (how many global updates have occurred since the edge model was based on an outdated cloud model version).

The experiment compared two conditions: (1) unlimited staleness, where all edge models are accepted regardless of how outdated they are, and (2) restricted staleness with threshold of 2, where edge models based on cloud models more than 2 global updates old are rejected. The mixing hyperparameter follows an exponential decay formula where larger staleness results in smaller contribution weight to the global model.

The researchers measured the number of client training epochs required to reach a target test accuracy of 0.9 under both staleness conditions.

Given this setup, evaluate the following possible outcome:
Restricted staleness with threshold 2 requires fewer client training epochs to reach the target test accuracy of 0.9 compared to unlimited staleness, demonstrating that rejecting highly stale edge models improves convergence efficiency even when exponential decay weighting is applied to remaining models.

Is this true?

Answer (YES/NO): YES